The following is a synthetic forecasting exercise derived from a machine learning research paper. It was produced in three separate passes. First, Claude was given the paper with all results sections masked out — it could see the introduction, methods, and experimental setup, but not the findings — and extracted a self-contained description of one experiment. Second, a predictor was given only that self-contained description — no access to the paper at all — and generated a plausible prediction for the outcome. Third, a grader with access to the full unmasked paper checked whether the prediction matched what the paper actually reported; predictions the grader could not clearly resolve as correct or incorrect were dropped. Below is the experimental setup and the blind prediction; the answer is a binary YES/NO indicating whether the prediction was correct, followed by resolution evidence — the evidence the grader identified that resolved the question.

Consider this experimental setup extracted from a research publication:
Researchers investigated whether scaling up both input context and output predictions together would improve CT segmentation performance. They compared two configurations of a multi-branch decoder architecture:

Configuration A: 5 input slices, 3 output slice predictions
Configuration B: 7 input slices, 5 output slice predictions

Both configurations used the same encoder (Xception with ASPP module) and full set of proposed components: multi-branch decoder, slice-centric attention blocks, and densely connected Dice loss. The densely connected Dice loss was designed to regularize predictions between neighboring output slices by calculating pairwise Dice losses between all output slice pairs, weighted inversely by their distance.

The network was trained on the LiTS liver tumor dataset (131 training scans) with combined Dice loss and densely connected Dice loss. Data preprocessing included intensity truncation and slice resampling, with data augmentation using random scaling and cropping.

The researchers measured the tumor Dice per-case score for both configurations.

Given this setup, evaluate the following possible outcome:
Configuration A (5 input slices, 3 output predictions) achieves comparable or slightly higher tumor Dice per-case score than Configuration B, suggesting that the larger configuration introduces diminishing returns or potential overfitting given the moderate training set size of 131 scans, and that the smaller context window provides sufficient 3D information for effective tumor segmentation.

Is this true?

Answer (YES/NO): NO